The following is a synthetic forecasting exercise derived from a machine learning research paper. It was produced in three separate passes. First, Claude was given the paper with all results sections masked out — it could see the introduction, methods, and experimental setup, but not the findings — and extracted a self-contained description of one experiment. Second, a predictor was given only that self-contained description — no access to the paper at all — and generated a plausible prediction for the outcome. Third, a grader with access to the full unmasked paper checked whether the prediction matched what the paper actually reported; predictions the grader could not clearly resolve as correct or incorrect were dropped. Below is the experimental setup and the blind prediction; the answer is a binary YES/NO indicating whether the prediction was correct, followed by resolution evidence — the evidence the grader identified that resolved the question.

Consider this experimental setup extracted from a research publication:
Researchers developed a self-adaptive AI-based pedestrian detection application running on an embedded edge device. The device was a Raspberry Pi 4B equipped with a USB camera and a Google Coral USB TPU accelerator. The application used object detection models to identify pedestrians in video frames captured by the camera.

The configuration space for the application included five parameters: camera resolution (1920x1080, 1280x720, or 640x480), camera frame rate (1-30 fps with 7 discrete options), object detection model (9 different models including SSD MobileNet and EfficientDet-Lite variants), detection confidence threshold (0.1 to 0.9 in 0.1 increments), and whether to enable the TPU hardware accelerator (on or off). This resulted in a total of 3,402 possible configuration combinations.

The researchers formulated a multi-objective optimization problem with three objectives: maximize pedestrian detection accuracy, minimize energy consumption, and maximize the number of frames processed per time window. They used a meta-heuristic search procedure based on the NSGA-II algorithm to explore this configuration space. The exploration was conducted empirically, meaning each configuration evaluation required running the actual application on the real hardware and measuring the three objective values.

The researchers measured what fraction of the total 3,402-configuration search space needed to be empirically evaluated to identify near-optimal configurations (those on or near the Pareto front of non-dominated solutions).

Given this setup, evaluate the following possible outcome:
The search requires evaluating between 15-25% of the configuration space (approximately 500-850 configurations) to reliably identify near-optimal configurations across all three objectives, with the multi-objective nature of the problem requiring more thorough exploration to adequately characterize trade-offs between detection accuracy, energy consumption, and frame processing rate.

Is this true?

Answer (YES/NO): NO